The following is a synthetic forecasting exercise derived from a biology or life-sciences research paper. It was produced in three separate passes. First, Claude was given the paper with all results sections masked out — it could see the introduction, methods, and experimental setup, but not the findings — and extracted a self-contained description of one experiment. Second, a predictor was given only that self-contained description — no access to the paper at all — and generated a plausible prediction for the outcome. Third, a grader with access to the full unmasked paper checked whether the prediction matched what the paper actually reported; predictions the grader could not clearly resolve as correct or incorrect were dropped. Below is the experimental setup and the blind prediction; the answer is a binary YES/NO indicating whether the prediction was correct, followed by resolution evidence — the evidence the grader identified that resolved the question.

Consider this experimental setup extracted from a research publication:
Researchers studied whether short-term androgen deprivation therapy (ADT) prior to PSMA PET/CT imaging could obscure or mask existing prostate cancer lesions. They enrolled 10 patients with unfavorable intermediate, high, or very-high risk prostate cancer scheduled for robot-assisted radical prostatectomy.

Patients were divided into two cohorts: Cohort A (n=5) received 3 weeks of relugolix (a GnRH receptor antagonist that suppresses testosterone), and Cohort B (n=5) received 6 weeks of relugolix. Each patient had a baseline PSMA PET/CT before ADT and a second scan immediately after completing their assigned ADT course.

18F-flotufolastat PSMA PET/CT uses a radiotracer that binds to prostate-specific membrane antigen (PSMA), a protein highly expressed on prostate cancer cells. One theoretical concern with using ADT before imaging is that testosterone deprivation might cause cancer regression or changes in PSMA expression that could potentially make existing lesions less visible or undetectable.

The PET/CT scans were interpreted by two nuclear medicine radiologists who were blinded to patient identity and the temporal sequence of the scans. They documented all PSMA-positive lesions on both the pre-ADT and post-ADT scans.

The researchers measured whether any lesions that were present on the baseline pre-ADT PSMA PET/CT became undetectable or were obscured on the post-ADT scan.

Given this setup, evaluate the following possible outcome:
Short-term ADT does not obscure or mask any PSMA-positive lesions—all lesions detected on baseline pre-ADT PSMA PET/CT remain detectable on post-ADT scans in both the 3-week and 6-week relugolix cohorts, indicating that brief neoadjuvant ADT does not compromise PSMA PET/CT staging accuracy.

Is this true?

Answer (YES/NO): YES